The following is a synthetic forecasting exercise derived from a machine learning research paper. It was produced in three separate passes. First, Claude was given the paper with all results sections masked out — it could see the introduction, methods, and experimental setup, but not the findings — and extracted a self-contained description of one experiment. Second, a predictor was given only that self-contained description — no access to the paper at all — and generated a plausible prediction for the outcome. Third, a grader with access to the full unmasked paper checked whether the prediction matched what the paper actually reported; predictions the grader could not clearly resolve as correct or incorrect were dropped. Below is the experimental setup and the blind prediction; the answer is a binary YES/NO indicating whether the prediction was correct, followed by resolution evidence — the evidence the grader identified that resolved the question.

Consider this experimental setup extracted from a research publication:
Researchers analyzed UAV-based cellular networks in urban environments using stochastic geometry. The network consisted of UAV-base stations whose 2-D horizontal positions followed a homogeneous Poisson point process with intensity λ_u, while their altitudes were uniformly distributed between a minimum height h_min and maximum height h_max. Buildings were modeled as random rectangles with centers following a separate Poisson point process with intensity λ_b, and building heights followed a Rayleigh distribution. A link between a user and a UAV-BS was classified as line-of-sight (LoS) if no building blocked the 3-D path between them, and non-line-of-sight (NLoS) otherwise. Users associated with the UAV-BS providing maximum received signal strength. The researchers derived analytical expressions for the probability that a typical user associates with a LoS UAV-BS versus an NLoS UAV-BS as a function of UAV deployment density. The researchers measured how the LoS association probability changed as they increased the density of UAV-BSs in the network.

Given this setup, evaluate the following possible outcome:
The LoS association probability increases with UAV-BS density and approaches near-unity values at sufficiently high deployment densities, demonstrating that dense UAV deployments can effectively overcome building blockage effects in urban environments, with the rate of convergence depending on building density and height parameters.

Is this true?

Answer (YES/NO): NO